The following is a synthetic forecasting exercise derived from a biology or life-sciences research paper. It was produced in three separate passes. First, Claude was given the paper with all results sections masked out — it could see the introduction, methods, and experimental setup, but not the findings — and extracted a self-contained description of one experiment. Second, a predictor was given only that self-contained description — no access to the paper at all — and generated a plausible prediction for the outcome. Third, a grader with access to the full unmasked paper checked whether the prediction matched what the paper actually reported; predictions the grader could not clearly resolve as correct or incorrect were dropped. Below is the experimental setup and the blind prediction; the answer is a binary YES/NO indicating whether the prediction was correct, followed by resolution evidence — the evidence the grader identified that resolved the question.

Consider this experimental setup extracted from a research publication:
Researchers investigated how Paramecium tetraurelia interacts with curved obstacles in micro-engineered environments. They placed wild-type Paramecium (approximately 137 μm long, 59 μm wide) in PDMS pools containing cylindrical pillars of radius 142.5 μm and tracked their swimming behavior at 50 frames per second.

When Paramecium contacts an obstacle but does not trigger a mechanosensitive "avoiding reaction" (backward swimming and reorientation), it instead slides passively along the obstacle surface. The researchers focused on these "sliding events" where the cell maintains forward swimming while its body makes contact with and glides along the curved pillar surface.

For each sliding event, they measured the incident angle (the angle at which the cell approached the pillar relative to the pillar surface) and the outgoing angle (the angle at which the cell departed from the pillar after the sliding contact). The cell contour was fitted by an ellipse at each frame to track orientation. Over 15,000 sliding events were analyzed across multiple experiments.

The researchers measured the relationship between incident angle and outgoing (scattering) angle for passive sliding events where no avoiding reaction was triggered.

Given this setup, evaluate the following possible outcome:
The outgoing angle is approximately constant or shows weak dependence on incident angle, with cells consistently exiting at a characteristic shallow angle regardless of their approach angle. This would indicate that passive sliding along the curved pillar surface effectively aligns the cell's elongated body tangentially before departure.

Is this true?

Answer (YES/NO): YES